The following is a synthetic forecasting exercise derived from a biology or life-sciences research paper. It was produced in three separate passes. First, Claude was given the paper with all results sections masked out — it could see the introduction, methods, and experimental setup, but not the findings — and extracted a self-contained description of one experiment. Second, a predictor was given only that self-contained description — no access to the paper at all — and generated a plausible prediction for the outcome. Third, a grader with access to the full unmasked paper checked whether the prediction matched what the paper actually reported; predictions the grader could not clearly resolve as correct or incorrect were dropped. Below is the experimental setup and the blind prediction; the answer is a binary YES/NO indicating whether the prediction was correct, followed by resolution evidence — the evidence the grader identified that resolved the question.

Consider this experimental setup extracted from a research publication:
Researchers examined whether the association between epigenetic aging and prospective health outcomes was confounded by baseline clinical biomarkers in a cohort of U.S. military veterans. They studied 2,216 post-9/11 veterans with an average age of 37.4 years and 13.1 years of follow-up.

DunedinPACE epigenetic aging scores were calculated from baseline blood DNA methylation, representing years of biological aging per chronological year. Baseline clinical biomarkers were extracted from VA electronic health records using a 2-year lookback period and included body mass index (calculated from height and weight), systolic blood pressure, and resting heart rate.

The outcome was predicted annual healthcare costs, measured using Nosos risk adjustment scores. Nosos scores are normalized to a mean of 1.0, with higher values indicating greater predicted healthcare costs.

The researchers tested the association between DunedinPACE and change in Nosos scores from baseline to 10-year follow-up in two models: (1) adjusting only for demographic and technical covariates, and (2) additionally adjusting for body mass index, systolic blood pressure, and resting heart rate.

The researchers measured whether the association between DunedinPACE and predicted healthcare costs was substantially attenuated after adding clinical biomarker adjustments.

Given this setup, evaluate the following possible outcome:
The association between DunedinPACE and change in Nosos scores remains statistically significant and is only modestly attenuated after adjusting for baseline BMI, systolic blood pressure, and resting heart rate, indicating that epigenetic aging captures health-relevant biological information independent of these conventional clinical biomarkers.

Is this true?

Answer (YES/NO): YES